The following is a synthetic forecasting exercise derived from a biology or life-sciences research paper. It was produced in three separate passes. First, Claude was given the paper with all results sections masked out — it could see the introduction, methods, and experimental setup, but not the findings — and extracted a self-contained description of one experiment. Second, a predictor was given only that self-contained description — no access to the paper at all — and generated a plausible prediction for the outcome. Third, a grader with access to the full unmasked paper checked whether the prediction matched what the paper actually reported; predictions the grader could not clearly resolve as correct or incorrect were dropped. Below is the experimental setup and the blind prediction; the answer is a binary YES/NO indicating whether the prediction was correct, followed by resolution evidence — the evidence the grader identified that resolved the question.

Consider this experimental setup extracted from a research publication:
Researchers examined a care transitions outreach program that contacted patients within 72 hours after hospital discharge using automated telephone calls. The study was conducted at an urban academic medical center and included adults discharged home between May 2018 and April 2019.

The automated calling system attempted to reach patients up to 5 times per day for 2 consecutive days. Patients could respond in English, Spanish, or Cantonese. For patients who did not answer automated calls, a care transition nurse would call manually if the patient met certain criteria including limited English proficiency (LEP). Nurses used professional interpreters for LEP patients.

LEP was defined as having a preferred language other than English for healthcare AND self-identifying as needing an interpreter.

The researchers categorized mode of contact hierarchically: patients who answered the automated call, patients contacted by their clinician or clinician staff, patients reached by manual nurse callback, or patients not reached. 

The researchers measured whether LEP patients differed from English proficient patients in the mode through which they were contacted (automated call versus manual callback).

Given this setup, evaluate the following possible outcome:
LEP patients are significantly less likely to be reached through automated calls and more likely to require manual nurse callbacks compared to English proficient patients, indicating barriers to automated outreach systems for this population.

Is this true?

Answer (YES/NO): YES